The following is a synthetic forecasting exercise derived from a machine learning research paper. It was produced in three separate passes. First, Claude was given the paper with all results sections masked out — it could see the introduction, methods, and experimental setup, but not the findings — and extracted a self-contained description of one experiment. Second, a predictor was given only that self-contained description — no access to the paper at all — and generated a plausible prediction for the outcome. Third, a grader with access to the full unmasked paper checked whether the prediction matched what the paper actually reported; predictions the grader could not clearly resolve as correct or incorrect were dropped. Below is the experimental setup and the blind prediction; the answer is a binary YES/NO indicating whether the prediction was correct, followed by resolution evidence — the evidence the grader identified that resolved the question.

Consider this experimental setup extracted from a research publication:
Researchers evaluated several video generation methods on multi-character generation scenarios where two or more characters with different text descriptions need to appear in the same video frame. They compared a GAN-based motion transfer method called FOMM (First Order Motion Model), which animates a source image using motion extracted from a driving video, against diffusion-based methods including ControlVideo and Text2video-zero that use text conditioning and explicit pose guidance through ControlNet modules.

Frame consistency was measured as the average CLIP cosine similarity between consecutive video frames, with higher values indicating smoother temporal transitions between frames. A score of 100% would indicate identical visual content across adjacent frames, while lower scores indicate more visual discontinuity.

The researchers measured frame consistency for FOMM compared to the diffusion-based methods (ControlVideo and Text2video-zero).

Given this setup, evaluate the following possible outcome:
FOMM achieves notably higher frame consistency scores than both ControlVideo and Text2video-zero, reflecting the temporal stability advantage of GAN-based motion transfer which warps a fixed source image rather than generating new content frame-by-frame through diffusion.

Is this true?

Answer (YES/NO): NO